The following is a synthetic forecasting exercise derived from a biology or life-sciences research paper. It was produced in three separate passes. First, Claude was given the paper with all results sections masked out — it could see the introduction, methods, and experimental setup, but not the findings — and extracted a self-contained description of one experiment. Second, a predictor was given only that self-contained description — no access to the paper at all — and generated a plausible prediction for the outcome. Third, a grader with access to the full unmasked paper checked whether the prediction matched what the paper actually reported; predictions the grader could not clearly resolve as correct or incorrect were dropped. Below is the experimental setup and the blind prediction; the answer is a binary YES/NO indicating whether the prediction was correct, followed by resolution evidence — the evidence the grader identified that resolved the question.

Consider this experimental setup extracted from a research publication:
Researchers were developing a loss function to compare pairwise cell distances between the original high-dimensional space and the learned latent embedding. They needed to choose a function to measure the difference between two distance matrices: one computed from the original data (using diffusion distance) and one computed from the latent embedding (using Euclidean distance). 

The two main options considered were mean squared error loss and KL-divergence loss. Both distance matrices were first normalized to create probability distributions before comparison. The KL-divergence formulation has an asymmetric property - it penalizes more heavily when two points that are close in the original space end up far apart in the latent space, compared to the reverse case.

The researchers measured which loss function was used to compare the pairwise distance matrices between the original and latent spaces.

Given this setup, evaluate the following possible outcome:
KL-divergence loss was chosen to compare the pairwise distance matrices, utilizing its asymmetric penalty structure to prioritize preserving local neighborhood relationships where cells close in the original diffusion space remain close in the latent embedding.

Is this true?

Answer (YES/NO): YES